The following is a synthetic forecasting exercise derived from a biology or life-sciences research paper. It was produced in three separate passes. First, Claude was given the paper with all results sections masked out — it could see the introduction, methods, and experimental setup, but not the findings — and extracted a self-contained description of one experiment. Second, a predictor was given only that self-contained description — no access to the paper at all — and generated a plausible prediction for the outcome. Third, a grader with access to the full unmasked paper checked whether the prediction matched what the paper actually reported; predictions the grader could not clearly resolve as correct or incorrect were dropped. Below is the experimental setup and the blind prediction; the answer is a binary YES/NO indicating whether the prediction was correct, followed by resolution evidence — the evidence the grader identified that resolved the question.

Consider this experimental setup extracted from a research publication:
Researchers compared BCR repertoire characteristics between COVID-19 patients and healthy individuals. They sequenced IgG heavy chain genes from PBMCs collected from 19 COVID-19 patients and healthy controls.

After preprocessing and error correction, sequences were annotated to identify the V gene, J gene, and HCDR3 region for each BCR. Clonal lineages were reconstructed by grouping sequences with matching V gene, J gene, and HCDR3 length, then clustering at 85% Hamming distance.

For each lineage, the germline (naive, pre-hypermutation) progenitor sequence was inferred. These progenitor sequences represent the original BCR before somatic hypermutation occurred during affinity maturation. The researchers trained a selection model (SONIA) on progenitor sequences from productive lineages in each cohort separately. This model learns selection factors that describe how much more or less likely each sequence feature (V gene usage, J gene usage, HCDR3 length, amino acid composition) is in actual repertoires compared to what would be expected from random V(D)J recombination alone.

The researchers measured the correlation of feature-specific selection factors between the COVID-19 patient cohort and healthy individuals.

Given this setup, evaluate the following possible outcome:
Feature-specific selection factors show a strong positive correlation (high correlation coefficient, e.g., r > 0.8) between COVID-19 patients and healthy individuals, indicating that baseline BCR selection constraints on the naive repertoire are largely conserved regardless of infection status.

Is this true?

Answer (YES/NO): NO